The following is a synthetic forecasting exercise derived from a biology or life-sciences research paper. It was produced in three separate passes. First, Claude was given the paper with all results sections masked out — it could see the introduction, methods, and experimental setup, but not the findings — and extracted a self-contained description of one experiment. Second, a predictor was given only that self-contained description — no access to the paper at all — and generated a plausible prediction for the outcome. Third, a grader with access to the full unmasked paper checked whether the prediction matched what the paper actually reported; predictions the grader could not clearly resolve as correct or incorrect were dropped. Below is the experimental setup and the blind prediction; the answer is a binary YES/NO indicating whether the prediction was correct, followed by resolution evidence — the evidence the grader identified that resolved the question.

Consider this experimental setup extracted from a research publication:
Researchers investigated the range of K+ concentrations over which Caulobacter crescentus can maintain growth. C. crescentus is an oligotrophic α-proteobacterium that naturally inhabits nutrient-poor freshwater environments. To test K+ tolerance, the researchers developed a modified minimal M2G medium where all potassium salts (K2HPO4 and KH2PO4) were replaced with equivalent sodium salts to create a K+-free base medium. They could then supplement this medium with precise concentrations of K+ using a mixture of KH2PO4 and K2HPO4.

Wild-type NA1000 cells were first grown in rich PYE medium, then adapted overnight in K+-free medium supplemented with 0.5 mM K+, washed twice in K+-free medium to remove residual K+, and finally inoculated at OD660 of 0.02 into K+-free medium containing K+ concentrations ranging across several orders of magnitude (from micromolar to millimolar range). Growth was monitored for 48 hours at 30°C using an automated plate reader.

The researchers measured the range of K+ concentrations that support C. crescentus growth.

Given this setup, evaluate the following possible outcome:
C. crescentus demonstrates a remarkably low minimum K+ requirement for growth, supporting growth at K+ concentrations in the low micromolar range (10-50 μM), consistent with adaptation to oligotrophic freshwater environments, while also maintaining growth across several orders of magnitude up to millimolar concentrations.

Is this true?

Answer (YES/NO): NO